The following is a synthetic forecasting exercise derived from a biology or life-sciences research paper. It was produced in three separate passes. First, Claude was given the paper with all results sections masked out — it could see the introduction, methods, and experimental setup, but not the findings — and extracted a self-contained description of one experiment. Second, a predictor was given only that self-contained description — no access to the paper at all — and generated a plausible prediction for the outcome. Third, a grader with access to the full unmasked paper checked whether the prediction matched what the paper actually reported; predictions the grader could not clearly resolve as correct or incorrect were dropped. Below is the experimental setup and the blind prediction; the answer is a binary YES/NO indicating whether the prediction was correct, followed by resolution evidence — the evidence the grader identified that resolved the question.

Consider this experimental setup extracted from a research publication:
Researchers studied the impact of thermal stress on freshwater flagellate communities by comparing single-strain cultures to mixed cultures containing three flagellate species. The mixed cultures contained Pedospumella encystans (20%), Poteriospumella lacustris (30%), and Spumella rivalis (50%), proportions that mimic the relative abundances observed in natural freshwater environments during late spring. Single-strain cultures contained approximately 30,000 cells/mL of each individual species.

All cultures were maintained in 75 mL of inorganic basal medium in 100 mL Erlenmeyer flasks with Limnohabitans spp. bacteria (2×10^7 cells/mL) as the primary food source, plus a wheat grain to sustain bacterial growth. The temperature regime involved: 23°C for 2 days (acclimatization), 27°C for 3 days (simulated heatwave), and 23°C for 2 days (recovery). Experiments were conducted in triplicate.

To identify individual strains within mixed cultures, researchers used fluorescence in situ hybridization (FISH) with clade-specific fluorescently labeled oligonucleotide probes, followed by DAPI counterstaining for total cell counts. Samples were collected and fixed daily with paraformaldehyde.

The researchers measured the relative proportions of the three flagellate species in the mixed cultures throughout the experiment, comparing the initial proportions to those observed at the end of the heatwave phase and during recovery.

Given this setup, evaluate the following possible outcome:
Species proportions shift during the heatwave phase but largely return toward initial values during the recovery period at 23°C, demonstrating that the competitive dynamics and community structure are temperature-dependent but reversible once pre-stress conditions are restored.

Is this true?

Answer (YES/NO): NO